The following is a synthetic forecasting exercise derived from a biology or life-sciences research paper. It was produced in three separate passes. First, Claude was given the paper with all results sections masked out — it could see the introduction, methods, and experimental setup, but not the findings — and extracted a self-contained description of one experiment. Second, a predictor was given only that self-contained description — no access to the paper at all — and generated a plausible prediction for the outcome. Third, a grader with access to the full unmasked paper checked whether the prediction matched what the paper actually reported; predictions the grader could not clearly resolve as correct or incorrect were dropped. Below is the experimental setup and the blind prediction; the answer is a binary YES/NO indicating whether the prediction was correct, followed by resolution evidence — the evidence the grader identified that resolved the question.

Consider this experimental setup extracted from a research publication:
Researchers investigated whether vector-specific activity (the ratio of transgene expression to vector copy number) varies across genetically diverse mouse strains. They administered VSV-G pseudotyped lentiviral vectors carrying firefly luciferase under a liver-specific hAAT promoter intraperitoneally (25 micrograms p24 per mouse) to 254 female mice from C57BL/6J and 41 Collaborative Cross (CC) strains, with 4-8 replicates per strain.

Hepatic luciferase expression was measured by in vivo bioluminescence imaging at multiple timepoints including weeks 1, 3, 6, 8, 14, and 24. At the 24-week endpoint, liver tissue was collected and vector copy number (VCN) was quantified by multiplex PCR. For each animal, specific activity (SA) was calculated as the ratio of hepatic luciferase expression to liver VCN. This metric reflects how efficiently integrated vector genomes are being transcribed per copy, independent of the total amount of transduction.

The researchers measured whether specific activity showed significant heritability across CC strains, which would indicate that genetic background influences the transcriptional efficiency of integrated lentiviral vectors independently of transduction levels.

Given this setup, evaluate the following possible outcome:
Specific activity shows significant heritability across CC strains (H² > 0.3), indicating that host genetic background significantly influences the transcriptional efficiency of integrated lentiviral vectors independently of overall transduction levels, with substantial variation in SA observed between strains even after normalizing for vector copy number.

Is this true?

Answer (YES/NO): YES